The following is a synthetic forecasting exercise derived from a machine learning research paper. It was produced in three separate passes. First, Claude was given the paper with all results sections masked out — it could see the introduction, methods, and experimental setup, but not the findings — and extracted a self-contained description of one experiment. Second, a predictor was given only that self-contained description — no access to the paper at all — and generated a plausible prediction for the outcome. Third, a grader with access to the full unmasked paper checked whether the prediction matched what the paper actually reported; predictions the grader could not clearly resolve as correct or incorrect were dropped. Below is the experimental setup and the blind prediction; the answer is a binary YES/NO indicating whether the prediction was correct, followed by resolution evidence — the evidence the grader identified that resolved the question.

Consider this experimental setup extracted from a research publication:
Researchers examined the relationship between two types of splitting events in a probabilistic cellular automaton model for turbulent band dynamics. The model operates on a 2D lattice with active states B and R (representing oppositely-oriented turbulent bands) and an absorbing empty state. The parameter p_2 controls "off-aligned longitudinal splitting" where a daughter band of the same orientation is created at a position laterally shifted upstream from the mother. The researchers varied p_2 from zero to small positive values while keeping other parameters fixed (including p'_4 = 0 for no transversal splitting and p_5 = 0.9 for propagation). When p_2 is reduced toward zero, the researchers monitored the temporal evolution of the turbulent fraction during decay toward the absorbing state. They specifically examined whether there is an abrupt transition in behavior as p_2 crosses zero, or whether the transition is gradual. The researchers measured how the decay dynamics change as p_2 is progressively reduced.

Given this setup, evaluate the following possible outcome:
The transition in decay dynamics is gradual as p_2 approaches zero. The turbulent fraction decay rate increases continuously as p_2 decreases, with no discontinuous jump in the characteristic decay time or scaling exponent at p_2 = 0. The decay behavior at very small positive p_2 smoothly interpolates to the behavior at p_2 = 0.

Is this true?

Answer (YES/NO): NO